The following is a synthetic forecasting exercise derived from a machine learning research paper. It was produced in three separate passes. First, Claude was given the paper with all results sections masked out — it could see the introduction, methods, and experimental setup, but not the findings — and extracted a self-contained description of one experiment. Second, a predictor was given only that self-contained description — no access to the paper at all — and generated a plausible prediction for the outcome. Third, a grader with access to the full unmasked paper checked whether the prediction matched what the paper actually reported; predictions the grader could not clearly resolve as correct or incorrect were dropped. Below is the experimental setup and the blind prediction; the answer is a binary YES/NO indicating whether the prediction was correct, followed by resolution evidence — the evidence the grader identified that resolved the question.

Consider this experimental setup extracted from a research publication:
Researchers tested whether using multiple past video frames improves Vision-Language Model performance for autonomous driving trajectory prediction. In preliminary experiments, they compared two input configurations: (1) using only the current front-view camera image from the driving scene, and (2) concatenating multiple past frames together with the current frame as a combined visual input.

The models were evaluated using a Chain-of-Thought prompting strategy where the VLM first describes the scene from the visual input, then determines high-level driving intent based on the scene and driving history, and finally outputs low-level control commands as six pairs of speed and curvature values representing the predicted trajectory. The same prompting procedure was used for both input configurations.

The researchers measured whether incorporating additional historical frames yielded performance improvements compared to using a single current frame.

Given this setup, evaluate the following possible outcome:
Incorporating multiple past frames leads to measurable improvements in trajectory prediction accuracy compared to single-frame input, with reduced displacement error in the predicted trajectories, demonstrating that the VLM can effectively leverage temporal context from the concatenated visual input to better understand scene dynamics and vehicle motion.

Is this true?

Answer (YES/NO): NO